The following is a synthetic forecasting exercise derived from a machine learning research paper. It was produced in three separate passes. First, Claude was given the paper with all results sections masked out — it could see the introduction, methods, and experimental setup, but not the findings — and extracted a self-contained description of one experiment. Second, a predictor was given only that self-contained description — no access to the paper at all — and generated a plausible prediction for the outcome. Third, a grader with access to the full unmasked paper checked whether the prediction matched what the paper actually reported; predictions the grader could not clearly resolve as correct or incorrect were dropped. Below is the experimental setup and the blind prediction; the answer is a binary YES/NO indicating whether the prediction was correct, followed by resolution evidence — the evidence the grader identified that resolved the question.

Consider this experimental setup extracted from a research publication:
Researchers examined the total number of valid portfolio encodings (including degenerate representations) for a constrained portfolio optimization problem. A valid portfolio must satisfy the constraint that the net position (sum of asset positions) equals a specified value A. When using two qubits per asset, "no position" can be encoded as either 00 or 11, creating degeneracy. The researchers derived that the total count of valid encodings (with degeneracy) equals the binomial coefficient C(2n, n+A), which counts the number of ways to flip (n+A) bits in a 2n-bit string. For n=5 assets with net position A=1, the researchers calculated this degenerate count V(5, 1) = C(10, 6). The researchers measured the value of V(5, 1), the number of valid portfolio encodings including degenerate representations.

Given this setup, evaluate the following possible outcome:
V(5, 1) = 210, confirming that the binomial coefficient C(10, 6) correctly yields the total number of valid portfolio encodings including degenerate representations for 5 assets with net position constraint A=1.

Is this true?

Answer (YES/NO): YES